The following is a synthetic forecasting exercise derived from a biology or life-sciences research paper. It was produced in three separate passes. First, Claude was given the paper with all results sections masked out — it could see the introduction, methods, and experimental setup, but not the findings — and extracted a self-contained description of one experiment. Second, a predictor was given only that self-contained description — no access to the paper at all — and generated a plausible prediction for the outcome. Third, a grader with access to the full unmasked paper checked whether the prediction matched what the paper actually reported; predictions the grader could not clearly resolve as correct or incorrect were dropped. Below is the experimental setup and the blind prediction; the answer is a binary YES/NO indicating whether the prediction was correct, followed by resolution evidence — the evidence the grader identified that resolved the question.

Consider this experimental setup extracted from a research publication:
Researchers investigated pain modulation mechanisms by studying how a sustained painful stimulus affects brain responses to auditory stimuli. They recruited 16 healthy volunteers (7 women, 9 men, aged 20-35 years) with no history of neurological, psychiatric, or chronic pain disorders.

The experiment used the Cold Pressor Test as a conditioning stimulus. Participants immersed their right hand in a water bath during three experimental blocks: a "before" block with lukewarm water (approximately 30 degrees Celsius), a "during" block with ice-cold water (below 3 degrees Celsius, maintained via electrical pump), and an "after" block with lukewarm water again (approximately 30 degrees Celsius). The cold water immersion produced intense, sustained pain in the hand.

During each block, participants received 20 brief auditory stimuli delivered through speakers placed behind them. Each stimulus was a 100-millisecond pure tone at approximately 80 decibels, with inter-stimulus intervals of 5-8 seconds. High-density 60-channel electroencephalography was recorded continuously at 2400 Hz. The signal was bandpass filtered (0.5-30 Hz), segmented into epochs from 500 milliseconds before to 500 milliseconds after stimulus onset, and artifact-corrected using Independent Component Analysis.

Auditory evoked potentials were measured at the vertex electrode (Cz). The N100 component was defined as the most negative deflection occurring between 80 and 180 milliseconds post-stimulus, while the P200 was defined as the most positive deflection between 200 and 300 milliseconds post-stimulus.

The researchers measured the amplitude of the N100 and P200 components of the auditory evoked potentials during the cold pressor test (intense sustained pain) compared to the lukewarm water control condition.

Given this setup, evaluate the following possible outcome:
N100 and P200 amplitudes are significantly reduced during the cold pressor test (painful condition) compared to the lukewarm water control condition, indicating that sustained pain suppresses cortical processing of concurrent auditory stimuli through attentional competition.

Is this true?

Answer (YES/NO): NO